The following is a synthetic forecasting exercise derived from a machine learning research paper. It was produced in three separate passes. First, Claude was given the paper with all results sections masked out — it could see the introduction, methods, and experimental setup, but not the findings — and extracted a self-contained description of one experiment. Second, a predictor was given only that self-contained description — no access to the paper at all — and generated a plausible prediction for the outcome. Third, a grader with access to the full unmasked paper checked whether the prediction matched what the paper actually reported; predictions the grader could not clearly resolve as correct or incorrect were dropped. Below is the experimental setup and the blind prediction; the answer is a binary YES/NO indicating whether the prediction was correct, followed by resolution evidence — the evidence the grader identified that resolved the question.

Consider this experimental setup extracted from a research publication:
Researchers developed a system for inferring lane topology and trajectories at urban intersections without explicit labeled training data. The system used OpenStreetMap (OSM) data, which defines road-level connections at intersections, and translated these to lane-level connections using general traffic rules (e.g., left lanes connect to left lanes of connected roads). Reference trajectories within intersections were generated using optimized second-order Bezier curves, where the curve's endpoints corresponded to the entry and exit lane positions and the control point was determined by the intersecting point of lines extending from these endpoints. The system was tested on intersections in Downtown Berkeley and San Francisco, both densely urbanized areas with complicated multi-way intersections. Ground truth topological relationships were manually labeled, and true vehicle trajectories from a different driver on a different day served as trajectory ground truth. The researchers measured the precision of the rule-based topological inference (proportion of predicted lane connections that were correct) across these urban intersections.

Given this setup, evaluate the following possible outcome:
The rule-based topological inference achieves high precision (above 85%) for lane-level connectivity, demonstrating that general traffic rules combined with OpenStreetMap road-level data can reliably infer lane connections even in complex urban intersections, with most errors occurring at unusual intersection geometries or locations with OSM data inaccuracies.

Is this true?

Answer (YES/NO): YES